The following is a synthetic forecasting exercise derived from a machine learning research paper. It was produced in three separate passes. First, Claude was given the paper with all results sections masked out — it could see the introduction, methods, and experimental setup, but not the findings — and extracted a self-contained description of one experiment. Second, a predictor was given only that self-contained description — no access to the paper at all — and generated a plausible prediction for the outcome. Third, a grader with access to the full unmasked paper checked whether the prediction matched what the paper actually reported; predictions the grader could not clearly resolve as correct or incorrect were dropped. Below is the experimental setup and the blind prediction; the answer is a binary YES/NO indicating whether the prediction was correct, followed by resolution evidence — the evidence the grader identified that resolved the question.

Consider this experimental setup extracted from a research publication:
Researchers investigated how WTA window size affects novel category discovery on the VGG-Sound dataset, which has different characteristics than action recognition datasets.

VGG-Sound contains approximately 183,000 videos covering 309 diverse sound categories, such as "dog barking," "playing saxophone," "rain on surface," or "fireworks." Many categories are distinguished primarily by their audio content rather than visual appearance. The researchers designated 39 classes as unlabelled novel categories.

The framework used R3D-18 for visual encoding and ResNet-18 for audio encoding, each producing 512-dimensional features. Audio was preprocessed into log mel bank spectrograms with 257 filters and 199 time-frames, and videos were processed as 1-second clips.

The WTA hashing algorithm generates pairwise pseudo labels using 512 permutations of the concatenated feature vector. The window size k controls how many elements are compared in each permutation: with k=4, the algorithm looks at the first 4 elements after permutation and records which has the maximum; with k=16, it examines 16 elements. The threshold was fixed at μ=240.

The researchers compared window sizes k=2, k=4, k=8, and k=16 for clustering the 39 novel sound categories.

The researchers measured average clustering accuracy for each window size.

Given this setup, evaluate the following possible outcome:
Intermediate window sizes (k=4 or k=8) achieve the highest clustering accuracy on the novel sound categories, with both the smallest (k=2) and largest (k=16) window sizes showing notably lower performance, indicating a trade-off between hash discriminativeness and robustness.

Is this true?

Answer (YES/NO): YES